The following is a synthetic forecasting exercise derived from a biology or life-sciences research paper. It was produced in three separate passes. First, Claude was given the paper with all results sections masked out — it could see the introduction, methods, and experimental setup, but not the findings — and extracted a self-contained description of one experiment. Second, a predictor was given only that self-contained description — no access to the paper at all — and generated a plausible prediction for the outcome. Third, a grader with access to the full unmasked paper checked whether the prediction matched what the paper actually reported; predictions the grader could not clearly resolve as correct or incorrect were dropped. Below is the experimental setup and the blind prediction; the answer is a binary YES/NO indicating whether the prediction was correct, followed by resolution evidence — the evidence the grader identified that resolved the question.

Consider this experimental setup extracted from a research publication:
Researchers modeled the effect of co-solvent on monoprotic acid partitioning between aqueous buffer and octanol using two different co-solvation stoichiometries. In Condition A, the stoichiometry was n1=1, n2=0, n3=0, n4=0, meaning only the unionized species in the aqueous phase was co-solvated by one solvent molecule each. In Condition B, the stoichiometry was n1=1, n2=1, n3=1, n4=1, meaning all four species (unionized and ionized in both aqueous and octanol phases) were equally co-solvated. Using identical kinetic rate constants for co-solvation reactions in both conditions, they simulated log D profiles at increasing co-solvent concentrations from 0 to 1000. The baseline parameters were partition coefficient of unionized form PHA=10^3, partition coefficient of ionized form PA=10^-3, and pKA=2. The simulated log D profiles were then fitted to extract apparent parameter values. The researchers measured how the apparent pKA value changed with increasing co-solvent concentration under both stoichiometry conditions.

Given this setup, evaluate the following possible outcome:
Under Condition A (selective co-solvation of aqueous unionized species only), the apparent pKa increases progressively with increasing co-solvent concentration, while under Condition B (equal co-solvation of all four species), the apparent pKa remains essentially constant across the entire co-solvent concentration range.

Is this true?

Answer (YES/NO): YES